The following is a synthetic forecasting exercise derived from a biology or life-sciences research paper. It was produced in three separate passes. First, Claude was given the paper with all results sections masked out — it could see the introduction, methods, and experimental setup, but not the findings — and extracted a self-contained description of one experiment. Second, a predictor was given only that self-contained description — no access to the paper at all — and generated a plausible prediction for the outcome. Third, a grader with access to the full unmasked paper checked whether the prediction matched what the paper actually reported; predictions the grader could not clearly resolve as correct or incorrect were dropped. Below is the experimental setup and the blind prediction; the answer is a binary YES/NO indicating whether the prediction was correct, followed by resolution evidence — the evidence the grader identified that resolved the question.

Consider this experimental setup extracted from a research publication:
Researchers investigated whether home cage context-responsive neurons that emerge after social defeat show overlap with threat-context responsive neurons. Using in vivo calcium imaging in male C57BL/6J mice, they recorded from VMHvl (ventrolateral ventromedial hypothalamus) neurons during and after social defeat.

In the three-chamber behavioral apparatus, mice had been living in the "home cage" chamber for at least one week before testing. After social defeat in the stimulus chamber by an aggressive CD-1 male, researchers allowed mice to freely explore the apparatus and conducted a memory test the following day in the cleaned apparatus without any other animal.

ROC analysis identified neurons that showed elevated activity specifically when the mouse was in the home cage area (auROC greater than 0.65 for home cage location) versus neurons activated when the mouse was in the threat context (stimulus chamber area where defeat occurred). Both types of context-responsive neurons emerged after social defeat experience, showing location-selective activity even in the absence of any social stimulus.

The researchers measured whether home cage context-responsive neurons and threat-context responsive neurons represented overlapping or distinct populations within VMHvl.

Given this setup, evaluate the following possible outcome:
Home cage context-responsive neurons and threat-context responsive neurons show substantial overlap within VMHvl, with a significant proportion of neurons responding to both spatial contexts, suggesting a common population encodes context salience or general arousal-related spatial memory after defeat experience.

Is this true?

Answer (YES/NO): NO